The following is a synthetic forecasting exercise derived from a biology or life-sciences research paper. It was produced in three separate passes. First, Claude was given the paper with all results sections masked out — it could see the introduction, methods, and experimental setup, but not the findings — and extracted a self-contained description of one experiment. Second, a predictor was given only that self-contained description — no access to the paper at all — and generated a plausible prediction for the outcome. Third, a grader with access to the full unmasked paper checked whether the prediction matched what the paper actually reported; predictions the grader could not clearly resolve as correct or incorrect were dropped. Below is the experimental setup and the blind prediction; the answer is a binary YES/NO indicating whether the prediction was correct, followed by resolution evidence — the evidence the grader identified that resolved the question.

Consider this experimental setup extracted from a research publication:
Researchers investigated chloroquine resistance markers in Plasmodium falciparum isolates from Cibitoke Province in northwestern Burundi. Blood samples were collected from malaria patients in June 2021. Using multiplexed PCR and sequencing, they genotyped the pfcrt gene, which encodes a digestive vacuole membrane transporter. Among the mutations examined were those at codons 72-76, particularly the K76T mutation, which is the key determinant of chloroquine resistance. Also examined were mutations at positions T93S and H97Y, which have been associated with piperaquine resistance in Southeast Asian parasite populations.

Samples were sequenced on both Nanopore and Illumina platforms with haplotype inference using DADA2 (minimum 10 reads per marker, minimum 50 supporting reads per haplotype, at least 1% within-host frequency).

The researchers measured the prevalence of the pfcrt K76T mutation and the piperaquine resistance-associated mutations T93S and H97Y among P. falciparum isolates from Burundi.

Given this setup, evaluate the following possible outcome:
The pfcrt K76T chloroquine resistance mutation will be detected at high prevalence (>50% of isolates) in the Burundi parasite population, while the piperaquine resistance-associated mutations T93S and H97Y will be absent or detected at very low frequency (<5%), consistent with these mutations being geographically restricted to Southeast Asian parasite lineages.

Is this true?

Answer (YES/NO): YES